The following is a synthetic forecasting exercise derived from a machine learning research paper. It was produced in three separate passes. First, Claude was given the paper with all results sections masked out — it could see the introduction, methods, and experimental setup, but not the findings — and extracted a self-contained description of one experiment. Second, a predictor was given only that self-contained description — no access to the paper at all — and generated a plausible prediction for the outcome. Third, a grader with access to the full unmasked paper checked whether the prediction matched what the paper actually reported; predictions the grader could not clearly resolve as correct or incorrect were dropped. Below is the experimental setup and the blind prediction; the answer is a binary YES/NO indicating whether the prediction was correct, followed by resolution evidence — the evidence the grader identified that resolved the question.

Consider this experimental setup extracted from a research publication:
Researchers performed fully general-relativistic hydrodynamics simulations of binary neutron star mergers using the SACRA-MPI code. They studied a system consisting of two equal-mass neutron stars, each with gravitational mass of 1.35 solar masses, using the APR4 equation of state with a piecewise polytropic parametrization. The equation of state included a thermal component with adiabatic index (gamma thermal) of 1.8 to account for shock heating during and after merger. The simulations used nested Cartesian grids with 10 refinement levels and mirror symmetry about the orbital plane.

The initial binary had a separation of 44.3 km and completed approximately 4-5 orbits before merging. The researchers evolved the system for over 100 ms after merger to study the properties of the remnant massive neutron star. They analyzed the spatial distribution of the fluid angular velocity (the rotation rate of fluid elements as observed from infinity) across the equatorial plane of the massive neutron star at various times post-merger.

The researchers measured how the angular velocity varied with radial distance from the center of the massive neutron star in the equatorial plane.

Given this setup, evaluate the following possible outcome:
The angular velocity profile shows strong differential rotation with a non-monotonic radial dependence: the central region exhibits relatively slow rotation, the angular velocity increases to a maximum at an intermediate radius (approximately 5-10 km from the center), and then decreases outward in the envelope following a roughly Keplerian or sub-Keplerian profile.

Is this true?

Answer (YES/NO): YES